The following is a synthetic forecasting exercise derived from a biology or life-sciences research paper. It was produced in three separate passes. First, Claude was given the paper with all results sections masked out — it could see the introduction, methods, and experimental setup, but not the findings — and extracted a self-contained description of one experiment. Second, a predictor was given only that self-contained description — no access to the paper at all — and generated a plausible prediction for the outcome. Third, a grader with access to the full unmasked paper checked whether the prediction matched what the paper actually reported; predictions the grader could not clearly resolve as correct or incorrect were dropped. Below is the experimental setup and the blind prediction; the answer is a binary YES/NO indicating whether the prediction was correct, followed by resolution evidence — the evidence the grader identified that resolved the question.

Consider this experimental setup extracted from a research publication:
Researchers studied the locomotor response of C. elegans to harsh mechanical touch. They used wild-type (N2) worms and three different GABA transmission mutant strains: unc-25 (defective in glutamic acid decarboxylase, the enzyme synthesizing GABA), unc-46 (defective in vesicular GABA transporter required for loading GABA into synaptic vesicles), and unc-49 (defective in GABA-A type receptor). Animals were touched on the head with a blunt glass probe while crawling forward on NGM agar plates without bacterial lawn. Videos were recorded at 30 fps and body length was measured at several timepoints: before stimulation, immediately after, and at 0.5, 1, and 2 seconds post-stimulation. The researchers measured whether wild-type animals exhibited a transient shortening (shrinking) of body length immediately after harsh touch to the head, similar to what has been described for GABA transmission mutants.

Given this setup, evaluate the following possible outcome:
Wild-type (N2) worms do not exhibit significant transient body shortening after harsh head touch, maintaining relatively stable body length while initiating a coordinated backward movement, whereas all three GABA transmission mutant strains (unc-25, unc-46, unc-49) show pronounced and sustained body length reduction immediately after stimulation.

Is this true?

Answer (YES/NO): NO